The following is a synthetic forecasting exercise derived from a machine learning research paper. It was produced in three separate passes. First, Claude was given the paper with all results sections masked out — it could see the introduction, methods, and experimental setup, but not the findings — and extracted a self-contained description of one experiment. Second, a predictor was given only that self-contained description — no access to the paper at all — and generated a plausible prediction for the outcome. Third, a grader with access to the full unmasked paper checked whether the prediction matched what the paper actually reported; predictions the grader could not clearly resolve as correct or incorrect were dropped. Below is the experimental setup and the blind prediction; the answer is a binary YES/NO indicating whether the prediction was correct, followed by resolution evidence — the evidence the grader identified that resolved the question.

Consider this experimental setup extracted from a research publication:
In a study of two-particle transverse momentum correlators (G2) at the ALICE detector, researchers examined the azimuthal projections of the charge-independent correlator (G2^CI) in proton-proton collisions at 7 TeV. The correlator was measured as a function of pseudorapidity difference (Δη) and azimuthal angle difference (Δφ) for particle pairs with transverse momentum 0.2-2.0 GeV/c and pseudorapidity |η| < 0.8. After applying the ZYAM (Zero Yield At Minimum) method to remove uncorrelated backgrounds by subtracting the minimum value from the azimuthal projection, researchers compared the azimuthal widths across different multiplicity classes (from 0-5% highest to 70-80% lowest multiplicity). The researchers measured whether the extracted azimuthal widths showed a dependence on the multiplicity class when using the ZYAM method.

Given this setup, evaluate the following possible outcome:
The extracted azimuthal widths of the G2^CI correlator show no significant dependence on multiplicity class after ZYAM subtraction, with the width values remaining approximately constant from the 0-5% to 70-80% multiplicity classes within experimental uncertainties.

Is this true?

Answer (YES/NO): YES